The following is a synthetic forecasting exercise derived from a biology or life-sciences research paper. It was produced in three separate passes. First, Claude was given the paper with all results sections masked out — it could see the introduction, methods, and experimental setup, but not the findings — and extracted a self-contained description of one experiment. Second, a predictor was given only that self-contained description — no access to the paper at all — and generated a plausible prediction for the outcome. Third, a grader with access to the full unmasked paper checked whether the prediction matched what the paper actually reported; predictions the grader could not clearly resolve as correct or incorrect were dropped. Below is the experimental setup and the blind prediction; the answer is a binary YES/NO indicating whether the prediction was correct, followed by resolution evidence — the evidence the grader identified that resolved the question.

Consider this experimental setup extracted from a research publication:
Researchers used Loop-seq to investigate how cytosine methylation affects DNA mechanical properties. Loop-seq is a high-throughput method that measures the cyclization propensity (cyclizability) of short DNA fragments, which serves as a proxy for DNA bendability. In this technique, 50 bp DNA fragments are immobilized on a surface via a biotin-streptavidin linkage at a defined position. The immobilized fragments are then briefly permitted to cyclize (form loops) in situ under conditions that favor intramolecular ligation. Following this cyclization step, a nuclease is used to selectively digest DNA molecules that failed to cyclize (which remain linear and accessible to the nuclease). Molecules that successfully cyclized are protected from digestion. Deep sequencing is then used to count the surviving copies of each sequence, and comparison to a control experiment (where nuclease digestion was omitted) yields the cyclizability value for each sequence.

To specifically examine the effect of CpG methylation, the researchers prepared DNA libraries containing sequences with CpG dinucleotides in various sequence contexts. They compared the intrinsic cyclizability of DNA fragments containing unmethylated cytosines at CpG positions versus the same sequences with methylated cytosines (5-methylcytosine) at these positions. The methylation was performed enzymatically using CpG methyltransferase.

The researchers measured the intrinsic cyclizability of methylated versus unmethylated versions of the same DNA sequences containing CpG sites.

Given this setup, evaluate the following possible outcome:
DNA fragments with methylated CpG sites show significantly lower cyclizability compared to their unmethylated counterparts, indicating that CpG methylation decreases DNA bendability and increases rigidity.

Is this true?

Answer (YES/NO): YES